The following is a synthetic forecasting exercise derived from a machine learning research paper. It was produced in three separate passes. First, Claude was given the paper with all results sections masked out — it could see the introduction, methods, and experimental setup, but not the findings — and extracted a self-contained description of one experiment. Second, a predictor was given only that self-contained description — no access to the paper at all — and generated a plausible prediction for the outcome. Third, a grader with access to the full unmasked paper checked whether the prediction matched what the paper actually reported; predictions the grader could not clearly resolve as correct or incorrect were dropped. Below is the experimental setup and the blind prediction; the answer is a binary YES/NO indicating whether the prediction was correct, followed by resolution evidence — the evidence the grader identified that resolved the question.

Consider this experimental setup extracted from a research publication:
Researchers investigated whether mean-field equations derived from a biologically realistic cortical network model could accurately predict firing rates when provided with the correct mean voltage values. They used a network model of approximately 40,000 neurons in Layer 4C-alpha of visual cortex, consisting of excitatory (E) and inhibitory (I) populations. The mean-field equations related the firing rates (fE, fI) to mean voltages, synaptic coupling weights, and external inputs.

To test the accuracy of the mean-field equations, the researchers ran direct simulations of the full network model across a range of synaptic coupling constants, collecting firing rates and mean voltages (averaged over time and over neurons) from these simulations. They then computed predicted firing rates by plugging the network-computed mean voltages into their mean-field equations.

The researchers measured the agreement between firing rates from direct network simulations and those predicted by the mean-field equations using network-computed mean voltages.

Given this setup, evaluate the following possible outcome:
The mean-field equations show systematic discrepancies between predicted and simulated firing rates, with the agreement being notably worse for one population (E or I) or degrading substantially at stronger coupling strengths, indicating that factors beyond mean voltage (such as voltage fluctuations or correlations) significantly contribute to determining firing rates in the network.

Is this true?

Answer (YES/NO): NO